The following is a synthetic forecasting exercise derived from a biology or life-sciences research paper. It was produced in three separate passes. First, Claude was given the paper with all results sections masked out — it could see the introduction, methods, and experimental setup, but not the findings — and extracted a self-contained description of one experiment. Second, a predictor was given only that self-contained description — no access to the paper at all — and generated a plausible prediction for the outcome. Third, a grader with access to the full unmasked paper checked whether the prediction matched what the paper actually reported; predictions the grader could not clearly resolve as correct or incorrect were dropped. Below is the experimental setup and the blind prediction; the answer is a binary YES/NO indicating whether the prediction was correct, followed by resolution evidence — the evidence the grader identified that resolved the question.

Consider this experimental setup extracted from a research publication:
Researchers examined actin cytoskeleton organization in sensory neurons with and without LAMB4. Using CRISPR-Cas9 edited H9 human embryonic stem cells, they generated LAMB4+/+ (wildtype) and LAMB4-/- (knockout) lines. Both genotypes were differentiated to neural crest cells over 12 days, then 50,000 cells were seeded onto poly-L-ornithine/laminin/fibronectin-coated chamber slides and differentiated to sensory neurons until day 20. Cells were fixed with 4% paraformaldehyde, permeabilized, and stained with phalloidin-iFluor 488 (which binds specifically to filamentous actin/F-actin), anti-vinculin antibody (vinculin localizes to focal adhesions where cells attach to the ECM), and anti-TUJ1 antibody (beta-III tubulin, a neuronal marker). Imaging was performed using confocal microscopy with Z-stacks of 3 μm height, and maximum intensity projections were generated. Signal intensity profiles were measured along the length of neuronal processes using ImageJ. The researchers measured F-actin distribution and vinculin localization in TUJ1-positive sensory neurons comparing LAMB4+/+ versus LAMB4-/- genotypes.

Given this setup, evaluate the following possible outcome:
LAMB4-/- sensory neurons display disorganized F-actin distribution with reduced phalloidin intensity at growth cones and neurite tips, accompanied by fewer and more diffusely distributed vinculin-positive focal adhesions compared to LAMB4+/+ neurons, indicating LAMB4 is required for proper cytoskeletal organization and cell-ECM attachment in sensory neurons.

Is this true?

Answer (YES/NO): NO